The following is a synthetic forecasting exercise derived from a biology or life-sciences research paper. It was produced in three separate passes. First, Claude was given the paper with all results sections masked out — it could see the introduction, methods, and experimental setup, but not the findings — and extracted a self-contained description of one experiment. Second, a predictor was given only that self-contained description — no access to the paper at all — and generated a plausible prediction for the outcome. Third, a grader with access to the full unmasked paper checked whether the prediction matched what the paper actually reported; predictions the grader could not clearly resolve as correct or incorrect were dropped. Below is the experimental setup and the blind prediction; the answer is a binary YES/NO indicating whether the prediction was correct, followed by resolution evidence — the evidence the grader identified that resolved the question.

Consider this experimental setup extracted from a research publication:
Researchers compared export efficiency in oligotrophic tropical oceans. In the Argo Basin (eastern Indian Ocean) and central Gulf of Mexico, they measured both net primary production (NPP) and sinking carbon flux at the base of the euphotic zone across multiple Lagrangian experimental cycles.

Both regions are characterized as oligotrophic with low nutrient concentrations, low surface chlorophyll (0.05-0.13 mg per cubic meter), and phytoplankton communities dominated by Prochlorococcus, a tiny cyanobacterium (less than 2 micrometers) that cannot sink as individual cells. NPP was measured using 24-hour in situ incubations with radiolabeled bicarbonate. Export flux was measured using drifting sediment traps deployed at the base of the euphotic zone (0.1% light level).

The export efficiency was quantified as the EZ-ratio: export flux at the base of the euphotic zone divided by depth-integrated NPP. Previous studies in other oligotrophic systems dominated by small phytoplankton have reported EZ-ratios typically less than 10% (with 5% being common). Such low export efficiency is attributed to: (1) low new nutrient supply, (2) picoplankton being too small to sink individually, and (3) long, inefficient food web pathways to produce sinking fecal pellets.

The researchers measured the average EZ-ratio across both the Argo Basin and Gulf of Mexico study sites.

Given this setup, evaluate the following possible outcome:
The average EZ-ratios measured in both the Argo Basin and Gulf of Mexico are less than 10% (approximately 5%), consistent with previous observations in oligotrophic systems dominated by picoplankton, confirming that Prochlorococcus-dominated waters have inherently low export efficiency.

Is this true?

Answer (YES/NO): NO